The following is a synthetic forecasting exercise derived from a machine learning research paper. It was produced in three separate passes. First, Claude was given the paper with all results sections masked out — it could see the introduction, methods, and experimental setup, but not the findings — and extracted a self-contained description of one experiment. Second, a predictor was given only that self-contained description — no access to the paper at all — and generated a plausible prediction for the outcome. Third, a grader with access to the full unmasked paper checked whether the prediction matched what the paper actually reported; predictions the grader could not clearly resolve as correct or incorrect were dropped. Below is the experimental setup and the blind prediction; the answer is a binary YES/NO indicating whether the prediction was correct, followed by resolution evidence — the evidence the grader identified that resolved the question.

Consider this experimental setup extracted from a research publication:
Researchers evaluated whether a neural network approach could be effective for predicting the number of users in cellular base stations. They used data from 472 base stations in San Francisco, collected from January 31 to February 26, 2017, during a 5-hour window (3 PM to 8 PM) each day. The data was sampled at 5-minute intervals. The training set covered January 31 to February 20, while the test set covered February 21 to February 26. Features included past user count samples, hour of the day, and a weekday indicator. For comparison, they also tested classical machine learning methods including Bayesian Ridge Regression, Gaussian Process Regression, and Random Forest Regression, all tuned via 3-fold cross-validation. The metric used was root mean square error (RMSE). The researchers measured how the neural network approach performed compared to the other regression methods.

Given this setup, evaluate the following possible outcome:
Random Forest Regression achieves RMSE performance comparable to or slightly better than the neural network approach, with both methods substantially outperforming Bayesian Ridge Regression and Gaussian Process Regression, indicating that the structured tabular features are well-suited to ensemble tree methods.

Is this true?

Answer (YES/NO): NO